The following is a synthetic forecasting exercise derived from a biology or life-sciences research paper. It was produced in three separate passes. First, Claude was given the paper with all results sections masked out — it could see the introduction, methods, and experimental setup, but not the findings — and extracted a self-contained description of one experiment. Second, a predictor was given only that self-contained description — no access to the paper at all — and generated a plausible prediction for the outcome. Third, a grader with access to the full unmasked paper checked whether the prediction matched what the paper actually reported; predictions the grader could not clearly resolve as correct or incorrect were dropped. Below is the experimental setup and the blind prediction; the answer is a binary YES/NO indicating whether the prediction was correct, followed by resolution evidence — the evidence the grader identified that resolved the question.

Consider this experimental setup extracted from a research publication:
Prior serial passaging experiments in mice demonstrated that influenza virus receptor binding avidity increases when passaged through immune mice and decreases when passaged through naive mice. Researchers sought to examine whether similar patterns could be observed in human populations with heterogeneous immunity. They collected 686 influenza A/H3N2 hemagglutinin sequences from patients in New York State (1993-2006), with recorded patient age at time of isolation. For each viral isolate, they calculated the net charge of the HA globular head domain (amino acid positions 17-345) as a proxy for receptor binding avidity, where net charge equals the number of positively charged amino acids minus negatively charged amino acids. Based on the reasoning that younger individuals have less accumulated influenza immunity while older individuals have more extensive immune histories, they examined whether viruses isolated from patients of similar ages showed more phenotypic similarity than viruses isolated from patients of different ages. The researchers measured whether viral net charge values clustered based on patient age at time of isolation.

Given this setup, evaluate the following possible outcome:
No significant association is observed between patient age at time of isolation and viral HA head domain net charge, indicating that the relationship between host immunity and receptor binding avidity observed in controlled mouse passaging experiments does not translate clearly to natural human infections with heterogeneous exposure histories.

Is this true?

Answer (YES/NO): NO